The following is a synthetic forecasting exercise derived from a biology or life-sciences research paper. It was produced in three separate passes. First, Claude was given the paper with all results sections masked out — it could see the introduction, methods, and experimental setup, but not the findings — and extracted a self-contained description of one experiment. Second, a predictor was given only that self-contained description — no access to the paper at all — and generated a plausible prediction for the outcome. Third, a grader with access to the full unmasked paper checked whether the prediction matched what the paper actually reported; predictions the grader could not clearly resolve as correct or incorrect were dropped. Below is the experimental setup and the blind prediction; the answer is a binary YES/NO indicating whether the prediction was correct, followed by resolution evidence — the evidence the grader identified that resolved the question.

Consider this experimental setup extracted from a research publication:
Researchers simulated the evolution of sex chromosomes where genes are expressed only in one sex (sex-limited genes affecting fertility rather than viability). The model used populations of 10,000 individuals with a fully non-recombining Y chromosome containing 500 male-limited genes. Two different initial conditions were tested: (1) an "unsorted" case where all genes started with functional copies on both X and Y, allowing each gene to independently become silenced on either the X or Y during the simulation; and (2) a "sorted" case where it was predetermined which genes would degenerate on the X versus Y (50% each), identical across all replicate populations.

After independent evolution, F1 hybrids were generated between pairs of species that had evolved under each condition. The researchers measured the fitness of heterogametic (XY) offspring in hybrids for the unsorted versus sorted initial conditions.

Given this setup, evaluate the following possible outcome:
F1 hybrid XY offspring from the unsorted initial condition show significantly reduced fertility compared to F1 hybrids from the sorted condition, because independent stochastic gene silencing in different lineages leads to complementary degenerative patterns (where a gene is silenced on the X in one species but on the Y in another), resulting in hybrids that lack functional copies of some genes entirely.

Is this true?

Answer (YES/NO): YES